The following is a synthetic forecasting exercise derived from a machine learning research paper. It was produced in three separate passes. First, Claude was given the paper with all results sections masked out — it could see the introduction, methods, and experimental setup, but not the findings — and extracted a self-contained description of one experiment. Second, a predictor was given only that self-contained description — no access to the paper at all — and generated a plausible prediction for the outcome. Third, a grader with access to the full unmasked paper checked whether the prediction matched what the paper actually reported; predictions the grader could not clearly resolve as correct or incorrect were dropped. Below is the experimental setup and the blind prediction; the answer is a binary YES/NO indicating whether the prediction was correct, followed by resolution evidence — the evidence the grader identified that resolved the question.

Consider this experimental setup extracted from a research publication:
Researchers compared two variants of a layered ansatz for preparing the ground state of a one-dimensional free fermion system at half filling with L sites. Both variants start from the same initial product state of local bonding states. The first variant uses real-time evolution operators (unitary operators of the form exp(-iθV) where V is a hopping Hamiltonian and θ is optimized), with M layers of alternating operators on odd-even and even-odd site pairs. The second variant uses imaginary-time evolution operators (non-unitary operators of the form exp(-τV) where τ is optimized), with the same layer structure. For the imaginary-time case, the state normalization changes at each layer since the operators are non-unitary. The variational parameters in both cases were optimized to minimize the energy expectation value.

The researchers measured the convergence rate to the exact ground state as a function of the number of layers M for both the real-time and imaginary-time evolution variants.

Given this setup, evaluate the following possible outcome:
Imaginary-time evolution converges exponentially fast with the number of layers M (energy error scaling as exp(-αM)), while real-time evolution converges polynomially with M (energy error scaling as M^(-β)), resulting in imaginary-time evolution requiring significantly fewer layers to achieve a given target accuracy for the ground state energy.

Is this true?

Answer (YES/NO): YES